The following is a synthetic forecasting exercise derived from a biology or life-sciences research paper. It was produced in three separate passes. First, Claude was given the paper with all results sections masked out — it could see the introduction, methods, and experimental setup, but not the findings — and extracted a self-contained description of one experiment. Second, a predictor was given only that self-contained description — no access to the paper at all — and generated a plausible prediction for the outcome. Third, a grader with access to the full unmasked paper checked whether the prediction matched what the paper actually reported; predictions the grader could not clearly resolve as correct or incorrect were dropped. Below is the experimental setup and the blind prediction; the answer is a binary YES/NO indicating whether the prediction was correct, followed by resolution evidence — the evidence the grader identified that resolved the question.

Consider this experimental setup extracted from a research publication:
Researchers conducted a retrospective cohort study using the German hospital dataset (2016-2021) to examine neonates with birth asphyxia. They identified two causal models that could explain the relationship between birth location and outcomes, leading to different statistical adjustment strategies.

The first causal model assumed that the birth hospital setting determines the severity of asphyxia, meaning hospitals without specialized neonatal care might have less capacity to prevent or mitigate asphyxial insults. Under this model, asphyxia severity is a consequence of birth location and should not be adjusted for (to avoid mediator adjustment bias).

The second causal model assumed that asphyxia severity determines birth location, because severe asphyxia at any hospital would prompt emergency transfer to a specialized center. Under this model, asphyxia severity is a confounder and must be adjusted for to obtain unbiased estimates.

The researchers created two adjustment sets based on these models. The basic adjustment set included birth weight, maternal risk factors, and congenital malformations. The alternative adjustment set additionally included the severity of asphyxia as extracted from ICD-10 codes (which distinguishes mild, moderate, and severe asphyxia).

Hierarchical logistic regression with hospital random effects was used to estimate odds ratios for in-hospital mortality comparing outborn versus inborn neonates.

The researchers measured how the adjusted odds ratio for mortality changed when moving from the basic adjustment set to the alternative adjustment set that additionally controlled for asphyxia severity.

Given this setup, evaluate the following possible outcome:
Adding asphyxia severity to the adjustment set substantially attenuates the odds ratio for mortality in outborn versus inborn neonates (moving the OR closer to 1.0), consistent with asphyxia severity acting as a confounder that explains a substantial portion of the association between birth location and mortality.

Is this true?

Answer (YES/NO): NO